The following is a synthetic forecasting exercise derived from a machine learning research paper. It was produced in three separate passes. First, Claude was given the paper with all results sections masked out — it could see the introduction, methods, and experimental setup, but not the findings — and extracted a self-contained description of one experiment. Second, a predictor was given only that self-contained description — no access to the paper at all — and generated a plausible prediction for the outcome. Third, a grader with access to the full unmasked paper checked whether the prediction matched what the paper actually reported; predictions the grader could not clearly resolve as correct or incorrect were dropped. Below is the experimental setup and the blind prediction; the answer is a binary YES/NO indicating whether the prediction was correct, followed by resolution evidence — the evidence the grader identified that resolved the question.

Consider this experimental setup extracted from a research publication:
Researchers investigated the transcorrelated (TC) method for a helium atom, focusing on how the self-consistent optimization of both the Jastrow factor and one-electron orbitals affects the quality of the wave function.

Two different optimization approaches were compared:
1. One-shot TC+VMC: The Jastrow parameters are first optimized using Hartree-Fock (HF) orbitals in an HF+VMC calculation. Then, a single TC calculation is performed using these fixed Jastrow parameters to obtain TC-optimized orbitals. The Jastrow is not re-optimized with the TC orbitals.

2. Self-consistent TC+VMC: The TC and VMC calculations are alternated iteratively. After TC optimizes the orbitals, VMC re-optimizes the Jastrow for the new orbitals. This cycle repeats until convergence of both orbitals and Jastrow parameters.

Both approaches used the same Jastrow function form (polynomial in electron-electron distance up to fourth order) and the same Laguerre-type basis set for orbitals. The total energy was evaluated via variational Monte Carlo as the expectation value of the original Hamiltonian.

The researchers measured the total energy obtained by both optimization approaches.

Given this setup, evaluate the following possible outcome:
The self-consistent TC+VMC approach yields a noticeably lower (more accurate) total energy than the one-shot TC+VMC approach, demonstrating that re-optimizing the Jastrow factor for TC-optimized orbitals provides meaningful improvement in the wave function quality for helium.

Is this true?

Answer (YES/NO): YES